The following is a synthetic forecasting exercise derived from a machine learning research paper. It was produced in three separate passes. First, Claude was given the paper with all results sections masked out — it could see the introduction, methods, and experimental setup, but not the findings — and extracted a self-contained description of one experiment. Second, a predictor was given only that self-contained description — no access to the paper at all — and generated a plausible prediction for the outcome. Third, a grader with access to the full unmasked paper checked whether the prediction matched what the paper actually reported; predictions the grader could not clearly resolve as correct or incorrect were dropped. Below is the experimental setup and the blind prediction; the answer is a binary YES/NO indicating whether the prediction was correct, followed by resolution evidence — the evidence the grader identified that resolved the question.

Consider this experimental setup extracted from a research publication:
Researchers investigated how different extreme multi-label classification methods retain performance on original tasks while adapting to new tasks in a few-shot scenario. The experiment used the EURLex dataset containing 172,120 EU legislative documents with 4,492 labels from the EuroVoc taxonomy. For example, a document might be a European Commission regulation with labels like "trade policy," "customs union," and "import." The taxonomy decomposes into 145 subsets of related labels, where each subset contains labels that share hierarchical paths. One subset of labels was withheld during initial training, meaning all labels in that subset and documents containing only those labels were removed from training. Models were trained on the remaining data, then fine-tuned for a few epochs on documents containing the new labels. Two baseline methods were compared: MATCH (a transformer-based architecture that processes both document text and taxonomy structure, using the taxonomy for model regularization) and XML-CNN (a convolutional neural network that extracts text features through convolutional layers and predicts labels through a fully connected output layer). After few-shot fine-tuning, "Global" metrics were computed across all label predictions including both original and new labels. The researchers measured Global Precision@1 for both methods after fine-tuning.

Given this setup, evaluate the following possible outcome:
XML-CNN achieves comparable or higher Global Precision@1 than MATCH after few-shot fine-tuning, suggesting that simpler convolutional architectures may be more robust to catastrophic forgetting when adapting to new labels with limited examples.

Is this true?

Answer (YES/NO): NO